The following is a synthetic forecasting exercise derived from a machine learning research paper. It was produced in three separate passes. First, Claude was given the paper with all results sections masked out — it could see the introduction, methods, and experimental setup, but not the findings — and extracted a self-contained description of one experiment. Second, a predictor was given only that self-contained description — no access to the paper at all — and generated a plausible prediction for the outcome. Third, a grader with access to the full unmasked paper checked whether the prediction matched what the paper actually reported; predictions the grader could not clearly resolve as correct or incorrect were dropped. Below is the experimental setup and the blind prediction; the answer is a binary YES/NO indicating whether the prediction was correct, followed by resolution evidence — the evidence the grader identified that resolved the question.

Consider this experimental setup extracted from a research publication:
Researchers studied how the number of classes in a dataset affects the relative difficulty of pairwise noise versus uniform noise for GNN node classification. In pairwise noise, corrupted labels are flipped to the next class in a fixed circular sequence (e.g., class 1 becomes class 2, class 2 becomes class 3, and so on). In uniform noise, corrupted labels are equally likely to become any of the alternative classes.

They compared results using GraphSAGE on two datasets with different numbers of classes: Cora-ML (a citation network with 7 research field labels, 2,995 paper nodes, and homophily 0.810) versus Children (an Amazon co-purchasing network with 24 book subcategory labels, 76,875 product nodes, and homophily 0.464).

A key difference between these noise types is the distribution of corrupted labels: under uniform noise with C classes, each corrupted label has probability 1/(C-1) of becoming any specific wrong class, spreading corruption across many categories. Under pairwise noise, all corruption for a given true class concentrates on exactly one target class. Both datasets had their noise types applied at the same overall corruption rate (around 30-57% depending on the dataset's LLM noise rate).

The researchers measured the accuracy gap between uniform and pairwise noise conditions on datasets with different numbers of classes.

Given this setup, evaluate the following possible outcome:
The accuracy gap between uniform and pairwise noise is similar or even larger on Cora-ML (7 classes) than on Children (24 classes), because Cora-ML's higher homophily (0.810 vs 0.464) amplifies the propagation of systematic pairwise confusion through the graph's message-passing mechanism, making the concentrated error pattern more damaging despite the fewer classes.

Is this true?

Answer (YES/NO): NO